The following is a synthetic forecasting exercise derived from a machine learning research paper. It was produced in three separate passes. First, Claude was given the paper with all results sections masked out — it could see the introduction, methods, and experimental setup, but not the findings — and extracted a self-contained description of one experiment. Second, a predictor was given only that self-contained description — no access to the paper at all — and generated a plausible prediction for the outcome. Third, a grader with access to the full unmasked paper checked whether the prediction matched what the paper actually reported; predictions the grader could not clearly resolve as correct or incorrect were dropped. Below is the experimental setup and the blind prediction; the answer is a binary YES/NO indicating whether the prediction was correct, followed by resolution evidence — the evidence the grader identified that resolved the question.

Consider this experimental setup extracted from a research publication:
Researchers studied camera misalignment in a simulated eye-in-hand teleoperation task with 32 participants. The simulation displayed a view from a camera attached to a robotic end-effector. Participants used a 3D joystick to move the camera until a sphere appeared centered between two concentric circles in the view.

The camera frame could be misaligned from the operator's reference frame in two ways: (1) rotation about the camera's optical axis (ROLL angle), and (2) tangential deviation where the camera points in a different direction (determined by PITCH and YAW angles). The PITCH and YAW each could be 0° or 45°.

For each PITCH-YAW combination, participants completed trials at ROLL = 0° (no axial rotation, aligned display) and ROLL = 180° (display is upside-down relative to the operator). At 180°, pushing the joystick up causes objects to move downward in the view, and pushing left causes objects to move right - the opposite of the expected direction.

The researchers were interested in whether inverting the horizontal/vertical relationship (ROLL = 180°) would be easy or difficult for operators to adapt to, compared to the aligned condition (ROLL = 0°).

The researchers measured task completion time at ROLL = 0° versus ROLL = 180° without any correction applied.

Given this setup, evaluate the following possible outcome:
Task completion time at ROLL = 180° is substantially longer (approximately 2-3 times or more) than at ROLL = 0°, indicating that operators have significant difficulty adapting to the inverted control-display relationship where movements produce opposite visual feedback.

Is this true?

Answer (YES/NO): NO